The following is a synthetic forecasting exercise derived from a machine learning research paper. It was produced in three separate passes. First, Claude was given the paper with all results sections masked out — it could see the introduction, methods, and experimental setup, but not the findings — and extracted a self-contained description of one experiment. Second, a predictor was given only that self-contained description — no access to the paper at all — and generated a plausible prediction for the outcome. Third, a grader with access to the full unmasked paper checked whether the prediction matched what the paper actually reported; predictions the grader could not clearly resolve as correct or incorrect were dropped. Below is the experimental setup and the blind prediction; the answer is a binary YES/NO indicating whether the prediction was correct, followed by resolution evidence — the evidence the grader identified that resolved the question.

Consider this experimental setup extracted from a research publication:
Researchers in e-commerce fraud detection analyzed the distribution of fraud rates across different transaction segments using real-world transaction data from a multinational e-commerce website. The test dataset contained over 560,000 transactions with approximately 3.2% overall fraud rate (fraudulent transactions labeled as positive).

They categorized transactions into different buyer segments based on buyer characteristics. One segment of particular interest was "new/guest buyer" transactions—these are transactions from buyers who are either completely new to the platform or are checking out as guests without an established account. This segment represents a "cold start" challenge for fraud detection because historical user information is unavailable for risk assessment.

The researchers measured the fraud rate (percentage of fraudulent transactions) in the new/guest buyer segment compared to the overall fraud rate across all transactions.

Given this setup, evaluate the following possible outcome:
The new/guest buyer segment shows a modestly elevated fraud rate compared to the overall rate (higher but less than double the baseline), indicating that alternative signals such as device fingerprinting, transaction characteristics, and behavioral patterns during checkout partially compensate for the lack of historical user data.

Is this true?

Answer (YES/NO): NO